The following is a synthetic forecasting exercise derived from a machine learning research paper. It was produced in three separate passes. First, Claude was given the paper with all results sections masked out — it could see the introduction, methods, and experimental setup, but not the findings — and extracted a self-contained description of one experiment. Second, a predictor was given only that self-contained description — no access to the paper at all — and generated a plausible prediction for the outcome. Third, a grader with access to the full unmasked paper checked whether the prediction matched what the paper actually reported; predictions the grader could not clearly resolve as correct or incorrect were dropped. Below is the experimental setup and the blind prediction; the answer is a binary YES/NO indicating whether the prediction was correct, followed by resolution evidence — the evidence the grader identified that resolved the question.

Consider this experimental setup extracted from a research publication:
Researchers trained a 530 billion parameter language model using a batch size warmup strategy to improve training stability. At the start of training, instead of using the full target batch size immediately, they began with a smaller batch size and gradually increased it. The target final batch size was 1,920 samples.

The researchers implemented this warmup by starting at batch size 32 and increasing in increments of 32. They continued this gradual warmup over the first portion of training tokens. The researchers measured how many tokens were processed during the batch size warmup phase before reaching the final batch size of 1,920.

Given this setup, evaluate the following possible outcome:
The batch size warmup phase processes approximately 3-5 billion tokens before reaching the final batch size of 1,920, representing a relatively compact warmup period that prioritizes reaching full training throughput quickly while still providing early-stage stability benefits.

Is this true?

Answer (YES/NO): NO